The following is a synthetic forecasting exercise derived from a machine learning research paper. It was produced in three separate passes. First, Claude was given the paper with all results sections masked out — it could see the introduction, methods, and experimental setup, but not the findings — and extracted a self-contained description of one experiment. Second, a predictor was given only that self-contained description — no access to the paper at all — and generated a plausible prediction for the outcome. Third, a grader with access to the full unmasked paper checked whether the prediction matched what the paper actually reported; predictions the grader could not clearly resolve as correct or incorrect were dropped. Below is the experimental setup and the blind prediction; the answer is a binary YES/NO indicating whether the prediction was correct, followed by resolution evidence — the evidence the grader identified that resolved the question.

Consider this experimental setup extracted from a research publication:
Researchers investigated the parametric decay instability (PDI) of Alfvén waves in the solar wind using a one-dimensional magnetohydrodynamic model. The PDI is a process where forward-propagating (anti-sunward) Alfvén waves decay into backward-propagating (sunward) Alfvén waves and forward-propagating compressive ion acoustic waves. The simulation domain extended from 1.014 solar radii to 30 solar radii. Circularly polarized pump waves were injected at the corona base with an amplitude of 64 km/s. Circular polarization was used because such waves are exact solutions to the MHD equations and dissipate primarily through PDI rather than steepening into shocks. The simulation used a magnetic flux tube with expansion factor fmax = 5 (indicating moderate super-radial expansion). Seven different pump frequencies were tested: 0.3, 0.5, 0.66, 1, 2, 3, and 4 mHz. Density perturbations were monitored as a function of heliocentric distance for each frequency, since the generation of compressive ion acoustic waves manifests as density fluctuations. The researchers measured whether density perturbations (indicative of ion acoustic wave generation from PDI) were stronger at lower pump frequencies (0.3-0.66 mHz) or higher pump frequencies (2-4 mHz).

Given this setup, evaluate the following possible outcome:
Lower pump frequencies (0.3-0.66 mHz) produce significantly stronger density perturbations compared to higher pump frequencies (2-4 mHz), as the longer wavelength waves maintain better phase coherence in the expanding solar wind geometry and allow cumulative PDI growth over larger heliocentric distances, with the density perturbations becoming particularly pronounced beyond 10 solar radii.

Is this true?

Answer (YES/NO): NO